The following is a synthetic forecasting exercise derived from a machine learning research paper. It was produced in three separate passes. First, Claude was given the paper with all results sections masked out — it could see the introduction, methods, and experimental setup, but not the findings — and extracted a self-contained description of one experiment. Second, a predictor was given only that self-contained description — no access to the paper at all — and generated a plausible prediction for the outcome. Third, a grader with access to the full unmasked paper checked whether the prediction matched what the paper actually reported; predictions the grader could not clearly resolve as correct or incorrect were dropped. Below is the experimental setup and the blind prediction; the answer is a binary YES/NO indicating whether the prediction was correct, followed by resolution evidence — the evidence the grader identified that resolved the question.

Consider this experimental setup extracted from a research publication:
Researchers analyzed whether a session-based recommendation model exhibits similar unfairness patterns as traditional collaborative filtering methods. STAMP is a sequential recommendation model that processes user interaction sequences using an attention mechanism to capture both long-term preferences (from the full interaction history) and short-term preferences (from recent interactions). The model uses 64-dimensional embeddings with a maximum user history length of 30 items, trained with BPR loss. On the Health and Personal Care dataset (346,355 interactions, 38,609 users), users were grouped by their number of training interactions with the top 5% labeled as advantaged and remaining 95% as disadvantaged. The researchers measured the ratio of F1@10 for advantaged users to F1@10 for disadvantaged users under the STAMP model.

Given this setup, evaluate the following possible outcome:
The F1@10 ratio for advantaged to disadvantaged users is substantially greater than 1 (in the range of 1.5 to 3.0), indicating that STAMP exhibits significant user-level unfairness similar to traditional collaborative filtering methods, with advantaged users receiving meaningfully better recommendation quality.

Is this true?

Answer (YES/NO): YES